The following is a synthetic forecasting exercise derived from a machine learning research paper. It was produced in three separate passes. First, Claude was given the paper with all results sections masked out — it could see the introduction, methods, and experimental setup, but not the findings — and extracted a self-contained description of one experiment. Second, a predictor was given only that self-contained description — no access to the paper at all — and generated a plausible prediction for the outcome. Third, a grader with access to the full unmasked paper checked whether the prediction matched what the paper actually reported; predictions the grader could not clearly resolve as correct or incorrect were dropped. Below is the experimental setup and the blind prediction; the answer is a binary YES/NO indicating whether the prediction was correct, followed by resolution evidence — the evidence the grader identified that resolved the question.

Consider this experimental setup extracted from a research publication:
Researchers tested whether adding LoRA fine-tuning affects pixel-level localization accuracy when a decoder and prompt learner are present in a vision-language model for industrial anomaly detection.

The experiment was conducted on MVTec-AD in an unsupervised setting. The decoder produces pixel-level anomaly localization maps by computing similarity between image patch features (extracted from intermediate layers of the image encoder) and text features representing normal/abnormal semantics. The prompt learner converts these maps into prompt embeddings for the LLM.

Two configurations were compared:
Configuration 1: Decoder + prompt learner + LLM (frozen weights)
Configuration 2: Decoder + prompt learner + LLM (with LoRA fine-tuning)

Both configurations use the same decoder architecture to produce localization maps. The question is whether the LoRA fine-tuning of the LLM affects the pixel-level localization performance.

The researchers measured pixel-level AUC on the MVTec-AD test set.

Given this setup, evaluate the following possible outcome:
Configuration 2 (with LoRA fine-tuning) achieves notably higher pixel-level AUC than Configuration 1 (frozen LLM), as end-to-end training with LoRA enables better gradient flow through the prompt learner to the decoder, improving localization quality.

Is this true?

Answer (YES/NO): NO